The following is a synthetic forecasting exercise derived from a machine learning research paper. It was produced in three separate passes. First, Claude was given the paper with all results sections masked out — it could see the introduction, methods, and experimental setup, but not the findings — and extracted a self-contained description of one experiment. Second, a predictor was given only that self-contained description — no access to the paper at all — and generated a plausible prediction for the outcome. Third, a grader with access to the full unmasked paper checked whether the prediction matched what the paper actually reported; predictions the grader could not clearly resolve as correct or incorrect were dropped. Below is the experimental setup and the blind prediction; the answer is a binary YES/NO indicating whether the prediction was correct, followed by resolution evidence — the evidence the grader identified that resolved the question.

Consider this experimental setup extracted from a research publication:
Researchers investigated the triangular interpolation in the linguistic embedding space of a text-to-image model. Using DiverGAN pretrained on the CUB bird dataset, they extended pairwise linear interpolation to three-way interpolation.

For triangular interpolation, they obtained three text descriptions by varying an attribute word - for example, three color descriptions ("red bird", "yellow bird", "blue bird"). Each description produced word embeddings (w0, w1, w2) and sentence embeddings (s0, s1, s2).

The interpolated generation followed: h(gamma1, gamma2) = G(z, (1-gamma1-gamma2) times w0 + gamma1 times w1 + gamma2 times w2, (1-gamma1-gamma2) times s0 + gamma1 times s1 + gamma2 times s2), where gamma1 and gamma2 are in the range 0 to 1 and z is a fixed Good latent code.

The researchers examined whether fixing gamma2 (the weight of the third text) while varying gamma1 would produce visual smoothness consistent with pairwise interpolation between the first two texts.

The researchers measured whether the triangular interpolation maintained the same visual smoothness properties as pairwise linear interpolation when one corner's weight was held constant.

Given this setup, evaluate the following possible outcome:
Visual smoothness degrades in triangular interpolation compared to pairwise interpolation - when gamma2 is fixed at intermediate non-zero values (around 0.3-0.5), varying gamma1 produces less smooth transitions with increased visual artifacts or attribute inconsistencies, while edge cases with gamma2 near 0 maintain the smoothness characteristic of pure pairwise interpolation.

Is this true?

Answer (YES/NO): NO